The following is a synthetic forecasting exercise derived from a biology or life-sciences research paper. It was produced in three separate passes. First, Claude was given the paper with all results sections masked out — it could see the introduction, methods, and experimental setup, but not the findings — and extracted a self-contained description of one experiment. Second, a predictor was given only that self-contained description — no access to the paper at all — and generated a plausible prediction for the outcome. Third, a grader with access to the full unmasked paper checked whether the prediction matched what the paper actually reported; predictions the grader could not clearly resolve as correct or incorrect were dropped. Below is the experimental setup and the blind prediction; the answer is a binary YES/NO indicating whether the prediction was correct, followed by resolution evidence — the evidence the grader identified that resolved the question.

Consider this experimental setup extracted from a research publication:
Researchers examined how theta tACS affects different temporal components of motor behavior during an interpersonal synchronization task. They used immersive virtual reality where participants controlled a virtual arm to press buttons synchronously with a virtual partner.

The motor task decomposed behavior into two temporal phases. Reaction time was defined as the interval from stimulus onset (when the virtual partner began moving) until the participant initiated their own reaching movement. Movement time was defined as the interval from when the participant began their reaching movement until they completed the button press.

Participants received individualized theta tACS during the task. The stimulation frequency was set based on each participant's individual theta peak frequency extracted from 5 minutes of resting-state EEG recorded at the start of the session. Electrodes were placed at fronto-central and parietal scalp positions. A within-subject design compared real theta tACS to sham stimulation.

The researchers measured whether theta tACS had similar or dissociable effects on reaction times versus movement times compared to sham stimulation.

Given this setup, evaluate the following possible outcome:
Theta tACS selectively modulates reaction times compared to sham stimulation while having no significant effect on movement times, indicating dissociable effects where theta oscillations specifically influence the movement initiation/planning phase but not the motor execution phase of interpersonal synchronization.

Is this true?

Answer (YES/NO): NO